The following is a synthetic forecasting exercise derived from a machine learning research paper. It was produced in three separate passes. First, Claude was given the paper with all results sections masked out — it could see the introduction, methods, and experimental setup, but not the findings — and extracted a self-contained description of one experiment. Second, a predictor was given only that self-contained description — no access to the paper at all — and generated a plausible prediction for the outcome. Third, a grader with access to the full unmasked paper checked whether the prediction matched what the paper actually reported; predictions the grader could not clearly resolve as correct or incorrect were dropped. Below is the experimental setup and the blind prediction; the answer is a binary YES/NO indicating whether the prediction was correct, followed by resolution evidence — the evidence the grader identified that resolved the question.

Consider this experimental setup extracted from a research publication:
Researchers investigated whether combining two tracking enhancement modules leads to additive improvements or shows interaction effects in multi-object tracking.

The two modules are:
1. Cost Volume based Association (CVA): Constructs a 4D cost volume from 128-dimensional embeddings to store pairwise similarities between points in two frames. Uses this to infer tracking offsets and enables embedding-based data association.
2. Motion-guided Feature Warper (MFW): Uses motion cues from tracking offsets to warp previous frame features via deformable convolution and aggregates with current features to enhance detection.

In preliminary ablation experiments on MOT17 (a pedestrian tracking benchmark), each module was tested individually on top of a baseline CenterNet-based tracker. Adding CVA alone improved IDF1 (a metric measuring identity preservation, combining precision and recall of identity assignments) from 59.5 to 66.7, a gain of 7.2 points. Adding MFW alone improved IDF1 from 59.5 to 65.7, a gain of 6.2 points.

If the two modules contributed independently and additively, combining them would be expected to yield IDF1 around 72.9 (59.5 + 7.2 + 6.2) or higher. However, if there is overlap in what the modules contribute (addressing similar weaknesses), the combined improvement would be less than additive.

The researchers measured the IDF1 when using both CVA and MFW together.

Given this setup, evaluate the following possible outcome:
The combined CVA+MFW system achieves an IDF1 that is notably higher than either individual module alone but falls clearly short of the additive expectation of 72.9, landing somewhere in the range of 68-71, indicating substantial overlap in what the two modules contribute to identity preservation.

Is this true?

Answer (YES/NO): NO